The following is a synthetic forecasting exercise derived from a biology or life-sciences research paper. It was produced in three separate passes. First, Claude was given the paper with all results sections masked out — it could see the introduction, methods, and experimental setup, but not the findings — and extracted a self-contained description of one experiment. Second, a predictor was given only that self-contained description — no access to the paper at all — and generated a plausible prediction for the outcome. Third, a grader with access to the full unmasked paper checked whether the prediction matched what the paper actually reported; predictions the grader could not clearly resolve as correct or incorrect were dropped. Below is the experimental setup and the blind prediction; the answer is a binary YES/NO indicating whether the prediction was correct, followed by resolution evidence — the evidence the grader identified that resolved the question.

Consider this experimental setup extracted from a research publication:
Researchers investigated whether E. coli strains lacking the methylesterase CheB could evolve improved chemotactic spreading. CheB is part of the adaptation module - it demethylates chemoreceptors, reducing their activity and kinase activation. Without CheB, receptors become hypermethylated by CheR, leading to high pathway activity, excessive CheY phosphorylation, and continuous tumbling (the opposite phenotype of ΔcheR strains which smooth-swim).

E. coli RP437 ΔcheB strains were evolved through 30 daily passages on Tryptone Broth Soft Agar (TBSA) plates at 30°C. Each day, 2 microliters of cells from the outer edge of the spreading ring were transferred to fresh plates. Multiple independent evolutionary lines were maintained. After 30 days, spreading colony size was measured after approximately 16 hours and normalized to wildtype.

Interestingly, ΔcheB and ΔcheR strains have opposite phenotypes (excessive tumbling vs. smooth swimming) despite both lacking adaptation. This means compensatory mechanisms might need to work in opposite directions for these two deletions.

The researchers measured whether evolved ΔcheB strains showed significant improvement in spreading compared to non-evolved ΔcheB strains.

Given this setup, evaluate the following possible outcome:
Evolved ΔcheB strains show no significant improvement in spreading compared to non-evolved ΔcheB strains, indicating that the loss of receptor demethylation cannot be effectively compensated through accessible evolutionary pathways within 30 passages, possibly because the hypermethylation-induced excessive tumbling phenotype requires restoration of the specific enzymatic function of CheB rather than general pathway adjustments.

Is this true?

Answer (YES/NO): NO